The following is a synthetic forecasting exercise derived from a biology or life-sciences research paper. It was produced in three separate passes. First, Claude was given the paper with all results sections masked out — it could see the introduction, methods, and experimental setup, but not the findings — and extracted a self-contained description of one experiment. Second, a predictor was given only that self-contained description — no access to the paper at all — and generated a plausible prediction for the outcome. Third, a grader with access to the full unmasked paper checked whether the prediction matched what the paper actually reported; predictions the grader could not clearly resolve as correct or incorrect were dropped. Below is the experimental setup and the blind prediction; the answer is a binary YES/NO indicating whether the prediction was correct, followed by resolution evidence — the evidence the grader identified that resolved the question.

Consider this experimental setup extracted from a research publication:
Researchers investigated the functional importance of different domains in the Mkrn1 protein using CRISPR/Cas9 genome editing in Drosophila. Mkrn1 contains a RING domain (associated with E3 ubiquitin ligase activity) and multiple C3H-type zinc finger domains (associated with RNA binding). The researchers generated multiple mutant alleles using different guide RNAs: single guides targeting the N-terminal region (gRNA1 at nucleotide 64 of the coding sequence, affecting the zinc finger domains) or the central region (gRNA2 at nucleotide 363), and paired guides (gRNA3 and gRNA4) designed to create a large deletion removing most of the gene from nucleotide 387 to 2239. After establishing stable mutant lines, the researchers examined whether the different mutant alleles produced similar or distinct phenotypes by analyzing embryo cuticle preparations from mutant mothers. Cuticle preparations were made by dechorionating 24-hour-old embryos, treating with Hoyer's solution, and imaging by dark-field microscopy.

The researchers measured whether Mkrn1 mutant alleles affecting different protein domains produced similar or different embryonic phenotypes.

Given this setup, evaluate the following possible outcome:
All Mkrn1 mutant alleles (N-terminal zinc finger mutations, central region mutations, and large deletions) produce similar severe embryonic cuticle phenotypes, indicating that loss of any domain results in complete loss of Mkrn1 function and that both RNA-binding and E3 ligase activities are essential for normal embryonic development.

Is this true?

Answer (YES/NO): NO